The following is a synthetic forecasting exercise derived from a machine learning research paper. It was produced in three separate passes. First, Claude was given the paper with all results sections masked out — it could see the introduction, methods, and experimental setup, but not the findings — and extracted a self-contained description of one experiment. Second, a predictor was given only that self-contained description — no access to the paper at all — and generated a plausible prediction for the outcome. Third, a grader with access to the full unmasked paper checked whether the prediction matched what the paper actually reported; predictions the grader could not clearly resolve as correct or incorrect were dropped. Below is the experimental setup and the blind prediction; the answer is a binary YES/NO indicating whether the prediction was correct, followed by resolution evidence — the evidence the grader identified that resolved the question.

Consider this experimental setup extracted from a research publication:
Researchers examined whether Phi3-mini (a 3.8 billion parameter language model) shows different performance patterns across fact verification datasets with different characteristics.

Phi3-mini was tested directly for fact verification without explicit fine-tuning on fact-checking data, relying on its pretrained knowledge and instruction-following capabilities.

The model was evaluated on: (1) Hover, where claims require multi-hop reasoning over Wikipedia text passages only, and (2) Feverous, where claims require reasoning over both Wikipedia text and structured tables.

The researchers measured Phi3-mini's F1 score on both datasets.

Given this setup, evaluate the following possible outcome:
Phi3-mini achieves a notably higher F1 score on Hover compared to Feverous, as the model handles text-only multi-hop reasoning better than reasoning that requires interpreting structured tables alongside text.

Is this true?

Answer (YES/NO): YES